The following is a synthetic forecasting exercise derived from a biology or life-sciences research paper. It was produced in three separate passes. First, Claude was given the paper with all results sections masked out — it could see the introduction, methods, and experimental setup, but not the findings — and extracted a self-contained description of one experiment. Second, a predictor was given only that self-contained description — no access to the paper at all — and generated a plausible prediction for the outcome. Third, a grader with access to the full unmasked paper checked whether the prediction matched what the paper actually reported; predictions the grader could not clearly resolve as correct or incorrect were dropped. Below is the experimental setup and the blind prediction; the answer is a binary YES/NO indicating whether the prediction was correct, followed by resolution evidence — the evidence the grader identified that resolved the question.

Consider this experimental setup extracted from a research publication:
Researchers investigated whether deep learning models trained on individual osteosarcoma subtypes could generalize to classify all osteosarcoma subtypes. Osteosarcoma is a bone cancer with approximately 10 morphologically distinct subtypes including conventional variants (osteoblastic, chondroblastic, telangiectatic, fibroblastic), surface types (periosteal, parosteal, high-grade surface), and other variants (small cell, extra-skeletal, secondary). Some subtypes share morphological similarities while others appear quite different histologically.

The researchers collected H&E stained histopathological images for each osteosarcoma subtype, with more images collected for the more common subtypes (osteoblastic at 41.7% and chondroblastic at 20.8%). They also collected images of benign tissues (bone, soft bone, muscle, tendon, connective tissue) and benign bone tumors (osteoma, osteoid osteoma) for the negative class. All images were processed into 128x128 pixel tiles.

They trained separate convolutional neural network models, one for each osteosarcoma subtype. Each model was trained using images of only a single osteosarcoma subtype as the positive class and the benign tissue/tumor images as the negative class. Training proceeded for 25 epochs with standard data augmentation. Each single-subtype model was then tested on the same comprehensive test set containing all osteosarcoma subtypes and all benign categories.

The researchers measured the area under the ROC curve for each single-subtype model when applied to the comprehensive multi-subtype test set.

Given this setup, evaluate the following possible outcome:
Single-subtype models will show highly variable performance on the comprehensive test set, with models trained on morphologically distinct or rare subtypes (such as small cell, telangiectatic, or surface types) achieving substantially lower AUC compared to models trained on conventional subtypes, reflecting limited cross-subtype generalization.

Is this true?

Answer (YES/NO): NO